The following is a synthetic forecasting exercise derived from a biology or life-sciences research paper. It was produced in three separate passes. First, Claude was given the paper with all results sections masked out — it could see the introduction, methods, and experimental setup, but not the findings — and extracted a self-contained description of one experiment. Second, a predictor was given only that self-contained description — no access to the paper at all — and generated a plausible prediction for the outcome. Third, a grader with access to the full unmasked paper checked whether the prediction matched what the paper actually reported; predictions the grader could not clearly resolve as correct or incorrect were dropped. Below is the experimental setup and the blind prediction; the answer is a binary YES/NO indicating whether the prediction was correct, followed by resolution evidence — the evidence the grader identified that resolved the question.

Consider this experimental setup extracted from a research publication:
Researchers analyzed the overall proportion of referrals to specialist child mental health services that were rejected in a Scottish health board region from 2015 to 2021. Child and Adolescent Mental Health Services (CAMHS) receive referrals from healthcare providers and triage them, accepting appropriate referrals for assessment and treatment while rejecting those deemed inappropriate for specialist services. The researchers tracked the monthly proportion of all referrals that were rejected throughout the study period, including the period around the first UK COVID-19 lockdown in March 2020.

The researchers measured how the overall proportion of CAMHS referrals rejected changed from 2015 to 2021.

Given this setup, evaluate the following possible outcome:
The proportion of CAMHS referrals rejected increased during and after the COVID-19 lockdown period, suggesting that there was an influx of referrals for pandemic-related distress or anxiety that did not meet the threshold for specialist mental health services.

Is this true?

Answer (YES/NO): YES